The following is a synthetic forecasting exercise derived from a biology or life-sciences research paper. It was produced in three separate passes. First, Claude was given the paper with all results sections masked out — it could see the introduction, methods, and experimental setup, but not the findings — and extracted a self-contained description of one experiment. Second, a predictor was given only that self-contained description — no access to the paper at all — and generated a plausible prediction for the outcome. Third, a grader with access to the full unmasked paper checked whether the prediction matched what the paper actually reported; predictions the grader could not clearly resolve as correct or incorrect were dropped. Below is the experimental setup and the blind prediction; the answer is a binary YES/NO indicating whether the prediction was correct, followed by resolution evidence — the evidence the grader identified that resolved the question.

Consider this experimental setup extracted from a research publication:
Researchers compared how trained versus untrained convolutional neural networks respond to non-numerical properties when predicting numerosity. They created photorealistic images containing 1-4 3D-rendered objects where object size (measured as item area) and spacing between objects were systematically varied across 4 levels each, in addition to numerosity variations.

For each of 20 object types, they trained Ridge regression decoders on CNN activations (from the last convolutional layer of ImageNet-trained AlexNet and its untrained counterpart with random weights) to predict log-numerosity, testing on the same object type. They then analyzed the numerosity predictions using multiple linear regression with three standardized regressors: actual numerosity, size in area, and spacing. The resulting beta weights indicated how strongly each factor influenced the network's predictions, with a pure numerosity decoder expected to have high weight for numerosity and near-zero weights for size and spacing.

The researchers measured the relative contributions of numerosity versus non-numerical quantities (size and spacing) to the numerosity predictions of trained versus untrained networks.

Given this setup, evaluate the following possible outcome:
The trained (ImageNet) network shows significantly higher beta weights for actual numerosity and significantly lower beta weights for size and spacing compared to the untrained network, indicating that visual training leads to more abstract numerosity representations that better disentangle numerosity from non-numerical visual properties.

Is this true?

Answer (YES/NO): YES